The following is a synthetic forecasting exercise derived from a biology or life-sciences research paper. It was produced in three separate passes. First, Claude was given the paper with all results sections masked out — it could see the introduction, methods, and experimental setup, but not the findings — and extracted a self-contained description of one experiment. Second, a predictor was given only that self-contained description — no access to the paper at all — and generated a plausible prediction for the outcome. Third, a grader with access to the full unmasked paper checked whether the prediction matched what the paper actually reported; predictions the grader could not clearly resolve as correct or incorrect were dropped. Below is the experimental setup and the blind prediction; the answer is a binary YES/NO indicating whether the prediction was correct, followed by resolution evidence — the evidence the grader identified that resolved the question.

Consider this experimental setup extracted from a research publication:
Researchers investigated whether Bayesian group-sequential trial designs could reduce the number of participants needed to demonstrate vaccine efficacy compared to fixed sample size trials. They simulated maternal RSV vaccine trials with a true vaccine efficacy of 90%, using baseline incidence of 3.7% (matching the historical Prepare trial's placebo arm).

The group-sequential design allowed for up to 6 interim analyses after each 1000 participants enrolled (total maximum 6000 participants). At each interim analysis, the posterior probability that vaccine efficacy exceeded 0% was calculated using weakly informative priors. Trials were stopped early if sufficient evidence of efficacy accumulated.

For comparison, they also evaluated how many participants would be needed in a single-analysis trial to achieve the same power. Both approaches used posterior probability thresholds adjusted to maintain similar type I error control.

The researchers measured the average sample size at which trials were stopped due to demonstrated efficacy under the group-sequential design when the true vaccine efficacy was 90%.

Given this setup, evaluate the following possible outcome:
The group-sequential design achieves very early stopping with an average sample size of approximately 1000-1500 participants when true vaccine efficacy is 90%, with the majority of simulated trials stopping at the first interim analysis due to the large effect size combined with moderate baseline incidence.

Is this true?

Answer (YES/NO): YES